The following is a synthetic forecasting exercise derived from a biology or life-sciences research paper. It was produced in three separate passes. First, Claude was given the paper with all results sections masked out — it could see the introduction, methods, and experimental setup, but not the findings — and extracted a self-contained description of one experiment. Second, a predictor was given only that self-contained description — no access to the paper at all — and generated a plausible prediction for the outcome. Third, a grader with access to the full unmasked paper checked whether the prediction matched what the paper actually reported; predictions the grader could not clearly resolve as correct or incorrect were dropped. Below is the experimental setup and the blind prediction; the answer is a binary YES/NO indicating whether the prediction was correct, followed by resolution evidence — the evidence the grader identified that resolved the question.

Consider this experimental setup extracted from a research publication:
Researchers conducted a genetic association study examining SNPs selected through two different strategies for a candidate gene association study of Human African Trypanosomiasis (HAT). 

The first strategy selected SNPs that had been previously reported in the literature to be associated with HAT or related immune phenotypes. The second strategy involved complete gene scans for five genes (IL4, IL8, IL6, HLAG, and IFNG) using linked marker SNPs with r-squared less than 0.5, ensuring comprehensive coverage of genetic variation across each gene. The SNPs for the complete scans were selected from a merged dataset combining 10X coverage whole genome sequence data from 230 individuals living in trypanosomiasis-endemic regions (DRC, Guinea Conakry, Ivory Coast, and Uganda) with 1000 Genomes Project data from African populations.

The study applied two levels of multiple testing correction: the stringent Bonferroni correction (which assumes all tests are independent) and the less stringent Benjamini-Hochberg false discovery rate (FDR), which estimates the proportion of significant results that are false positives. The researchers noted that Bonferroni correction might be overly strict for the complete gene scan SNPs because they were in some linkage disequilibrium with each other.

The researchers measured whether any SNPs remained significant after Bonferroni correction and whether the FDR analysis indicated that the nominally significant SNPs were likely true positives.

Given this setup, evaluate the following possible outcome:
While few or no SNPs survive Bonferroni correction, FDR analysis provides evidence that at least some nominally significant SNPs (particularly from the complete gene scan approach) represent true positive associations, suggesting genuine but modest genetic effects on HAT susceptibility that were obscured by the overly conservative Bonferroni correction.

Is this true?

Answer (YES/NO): NO